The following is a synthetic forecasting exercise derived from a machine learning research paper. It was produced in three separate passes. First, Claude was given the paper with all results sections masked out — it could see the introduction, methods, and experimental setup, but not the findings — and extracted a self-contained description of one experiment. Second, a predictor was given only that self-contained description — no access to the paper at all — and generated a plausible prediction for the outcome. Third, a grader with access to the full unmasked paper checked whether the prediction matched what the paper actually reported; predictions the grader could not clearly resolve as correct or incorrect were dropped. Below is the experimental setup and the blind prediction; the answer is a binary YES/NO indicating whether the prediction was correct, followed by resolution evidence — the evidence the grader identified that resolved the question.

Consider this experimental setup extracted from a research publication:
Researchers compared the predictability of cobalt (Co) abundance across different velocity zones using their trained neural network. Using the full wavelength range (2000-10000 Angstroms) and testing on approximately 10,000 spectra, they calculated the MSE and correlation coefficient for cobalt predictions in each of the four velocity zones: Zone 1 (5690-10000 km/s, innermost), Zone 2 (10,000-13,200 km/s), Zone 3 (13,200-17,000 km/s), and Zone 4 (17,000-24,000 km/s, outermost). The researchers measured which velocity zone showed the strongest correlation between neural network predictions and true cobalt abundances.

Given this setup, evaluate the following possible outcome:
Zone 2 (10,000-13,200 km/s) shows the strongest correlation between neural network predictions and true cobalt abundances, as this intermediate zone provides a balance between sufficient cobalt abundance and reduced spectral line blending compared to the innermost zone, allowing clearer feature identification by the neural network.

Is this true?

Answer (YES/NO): NO